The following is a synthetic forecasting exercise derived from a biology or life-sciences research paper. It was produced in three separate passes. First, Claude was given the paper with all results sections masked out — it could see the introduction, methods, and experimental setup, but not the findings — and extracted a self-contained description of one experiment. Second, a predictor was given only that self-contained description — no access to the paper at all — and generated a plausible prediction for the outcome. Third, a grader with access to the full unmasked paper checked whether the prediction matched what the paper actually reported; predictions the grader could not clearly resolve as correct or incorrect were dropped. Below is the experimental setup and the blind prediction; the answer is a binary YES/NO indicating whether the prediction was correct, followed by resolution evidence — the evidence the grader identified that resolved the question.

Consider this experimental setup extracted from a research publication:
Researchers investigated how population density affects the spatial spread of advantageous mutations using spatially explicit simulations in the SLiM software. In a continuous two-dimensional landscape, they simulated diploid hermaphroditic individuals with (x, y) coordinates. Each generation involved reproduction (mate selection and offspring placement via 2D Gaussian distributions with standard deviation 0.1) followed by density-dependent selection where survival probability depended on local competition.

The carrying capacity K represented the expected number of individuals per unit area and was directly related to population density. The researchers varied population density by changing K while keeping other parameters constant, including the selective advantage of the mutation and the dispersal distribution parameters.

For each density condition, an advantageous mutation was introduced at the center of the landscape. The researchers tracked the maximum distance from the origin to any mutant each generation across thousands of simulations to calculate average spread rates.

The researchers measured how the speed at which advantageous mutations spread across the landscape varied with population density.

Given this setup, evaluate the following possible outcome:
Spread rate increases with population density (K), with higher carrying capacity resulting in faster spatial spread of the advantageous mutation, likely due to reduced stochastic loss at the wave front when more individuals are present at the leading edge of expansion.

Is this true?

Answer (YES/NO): YES